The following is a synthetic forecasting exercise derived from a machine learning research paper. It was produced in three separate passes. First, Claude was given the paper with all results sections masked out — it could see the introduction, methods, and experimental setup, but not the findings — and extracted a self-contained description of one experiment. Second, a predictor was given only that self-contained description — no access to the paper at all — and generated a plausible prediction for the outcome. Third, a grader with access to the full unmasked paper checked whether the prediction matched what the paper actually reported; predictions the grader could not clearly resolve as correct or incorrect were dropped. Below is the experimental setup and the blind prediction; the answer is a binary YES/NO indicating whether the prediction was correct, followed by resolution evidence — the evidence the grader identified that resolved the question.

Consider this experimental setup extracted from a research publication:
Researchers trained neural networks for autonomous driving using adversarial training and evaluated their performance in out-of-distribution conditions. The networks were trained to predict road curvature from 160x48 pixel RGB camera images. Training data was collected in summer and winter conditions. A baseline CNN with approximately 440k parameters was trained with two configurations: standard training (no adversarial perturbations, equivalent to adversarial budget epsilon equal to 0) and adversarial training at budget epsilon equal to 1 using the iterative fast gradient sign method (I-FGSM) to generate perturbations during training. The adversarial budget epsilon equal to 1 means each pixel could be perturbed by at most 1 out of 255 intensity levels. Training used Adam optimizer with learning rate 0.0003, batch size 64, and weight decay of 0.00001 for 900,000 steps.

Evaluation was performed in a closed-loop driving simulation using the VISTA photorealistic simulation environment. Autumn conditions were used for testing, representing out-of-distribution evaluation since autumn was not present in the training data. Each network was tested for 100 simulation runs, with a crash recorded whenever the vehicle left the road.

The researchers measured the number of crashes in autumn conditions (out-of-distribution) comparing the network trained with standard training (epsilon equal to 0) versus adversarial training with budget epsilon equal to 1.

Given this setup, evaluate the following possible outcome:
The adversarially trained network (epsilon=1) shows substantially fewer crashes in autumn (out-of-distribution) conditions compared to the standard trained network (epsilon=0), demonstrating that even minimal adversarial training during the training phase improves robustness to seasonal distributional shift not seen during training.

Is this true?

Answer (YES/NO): NO